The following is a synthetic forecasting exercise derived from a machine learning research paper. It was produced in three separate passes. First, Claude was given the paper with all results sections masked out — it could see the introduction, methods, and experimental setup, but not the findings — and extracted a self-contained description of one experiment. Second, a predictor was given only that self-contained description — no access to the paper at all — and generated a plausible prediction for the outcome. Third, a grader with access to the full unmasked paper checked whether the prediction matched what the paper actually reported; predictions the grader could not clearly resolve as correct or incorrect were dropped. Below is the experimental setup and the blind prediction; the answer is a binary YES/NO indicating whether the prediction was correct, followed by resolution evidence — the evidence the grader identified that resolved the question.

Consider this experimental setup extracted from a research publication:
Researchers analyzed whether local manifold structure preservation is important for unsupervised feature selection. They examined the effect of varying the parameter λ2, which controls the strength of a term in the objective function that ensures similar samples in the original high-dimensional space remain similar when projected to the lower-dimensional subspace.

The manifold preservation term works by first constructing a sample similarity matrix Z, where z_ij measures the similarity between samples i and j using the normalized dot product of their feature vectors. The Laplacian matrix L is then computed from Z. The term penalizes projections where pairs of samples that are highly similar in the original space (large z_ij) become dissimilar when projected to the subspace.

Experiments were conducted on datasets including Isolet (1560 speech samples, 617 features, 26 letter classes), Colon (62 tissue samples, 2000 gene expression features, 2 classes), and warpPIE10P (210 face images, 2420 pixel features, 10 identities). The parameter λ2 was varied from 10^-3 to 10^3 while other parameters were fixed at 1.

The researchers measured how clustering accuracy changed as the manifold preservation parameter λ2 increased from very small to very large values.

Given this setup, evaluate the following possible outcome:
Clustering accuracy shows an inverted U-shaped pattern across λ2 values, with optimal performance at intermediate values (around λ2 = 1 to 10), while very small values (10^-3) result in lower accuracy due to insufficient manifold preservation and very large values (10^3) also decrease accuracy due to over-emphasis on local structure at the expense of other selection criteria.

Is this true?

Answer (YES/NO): YES